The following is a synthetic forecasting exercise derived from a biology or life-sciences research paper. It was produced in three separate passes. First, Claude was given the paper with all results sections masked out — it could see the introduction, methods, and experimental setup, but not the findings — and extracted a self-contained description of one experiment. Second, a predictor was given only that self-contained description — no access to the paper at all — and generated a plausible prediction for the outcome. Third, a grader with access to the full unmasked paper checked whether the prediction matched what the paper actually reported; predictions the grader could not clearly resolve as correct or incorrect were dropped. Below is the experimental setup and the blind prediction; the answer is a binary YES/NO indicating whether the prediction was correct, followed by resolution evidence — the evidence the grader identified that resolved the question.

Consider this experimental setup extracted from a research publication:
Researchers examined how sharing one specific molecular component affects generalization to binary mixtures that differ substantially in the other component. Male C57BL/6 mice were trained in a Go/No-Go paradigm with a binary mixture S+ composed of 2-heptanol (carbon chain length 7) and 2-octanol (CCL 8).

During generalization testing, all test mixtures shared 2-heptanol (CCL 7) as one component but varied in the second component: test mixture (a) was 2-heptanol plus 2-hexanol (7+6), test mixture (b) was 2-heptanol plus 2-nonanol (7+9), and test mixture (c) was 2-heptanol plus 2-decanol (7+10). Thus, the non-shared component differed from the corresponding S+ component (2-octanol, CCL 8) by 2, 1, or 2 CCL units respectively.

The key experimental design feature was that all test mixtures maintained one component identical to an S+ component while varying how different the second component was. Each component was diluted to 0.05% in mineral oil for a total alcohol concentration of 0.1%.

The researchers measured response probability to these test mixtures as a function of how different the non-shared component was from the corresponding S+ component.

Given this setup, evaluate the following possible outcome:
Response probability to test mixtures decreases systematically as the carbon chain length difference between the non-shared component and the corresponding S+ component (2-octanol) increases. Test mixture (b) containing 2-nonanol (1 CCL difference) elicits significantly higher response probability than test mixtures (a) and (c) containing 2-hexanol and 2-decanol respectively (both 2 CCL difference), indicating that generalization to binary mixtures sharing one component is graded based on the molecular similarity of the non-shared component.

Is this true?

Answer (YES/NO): NO